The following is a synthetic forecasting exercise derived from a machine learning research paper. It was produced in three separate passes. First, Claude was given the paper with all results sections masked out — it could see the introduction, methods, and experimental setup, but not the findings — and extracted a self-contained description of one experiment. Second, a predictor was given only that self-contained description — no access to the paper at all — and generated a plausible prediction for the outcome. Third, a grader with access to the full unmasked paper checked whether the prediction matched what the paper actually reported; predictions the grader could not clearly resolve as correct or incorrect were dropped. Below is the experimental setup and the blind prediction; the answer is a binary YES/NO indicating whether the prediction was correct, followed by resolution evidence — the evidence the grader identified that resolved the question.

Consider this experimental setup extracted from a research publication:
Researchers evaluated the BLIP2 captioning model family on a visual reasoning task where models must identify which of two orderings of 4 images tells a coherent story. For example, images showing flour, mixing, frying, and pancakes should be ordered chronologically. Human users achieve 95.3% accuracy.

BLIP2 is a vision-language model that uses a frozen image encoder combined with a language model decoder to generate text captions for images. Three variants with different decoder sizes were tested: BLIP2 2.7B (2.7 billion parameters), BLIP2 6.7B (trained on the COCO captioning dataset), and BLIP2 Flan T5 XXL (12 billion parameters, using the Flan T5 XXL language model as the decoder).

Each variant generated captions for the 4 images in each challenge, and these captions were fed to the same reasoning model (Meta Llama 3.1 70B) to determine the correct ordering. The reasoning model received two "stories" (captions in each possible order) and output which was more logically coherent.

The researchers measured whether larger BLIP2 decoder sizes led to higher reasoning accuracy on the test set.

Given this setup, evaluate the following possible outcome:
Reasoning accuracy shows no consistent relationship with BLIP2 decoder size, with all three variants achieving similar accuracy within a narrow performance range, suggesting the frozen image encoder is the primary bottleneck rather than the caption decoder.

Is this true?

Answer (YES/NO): NO